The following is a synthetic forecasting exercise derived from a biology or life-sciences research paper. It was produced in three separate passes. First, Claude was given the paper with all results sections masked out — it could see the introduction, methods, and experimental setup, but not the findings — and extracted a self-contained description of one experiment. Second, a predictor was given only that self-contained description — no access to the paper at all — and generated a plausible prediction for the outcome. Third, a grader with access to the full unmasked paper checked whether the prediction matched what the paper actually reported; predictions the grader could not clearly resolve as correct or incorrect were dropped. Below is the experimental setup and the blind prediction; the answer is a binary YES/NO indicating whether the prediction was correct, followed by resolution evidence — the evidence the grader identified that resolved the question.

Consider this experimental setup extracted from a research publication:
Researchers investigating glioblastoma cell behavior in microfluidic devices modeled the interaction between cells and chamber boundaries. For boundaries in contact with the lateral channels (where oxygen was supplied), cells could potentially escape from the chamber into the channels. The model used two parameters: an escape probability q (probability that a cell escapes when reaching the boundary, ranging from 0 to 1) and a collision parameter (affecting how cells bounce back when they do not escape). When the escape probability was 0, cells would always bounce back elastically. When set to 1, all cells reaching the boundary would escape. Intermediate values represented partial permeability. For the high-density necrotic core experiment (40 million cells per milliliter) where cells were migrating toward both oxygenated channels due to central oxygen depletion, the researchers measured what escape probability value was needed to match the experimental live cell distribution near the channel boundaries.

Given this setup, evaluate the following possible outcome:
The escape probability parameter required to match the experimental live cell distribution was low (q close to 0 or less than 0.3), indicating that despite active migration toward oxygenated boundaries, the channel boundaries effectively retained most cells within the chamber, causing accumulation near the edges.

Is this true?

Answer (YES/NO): NO